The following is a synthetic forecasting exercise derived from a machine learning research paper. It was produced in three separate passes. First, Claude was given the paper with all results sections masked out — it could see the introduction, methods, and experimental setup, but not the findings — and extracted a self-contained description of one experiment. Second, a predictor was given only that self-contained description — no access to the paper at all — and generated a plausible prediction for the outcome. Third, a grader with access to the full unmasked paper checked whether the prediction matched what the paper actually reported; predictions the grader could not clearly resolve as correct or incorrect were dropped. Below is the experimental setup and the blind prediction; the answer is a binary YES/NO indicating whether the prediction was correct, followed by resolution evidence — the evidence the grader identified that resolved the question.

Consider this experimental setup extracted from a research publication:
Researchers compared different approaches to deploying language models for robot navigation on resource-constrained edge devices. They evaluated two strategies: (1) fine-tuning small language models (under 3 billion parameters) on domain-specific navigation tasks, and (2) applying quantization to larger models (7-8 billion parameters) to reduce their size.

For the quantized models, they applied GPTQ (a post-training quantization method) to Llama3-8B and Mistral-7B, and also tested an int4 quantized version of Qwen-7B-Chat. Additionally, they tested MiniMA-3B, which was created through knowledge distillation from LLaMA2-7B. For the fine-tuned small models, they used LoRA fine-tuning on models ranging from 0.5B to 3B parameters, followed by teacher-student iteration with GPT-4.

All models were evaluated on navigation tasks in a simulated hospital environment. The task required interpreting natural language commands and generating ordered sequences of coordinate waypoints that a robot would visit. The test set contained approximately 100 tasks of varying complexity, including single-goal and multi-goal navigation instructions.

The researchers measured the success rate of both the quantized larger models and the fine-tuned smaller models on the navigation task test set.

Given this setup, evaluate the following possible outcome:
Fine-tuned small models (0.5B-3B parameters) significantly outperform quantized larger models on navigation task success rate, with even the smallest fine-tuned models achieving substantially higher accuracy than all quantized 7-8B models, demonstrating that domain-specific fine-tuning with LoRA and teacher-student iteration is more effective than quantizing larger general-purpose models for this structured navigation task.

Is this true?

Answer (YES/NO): YES